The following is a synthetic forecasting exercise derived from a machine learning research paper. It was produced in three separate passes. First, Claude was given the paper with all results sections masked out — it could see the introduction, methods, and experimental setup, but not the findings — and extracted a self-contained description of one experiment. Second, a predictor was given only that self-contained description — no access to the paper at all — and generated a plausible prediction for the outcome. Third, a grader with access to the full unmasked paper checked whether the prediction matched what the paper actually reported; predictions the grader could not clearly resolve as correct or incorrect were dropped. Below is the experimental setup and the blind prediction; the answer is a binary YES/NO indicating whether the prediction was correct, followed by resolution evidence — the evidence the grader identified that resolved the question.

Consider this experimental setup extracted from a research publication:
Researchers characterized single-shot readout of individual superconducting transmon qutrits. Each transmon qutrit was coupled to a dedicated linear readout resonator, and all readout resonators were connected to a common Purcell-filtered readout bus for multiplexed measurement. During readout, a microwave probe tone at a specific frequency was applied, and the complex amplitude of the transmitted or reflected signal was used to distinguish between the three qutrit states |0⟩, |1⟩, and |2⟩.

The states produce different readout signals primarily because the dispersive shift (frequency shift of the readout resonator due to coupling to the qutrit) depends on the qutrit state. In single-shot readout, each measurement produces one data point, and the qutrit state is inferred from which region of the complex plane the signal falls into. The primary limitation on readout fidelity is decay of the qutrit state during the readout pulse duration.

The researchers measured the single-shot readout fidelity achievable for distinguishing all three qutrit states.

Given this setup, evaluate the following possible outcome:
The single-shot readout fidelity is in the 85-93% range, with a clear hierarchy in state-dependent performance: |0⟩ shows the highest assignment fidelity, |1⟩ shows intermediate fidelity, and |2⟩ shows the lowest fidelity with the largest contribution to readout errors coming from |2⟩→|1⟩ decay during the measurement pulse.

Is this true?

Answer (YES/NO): NO